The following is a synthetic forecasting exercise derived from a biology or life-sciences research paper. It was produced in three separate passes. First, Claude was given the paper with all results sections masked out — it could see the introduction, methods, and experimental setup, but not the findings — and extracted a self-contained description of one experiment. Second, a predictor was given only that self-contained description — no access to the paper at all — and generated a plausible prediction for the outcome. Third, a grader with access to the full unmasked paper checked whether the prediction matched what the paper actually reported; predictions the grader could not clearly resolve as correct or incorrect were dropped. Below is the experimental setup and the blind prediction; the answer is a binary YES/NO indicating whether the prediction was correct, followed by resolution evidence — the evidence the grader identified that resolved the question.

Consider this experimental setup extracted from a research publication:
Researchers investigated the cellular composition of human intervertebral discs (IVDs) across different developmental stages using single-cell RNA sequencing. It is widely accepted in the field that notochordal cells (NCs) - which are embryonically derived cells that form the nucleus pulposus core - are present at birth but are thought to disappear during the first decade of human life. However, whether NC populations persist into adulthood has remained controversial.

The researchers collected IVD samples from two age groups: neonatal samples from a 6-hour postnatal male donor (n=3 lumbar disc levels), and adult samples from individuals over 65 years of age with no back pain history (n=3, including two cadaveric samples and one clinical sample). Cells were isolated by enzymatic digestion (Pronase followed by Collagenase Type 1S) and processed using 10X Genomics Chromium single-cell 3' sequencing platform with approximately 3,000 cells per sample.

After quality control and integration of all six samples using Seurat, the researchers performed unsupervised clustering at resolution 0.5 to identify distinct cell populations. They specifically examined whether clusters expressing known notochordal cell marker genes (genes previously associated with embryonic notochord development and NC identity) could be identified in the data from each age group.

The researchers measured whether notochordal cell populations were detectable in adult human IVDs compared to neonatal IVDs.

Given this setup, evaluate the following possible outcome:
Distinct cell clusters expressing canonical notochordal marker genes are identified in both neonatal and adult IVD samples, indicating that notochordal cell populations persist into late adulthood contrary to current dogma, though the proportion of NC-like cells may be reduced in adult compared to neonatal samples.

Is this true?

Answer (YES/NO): YES